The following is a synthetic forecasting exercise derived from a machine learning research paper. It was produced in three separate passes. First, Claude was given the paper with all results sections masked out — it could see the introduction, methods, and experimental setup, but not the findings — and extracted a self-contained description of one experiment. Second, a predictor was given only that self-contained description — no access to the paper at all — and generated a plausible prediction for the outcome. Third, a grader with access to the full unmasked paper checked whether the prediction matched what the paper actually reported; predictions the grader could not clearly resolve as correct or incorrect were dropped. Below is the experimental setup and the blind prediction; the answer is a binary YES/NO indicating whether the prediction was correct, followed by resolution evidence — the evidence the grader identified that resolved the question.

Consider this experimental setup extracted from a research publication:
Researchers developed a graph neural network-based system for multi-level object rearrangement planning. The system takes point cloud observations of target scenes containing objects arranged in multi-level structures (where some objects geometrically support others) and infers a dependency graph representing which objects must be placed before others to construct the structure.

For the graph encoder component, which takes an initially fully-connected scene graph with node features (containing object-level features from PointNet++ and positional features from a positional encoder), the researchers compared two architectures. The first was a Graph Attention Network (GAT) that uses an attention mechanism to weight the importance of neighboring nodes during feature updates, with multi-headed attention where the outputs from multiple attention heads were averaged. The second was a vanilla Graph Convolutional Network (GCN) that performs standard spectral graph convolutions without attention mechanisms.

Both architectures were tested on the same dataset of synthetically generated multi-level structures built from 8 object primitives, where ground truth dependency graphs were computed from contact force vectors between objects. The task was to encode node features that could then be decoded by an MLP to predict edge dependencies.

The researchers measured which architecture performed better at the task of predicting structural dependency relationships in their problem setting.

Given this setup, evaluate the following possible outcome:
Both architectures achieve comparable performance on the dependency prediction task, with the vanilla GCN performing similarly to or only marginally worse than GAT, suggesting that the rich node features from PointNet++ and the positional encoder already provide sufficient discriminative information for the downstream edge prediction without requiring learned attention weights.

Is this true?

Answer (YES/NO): NO